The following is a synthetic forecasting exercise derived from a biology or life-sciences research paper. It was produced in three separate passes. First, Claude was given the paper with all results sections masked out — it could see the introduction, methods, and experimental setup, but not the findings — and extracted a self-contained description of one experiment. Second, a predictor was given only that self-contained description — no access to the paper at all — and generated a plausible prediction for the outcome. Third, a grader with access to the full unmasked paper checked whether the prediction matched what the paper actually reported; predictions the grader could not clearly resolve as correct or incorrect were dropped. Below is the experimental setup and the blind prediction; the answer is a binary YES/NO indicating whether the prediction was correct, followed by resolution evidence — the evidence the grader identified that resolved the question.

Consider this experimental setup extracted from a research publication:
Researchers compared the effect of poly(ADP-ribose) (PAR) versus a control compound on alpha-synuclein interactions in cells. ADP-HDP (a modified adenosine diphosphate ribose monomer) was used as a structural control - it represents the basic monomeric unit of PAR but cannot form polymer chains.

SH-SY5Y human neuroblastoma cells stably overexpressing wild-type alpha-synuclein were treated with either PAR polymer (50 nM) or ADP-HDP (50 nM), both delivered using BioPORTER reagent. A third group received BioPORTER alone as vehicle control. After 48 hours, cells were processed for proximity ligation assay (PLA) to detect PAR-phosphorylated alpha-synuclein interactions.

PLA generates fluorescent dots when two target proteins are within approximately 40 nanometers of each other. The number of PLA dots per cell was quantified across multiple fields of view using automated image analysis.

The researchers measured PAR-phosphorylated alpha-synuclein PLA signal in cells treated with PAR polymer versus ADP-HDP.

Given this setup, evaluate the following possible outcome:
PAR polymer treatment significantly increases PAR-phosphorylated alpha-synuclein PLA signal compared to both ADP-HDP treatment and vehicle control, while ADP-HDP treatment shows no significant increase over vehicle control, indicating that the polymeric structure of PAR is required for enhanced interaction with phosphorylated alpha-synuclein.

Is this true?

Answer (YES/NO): YES